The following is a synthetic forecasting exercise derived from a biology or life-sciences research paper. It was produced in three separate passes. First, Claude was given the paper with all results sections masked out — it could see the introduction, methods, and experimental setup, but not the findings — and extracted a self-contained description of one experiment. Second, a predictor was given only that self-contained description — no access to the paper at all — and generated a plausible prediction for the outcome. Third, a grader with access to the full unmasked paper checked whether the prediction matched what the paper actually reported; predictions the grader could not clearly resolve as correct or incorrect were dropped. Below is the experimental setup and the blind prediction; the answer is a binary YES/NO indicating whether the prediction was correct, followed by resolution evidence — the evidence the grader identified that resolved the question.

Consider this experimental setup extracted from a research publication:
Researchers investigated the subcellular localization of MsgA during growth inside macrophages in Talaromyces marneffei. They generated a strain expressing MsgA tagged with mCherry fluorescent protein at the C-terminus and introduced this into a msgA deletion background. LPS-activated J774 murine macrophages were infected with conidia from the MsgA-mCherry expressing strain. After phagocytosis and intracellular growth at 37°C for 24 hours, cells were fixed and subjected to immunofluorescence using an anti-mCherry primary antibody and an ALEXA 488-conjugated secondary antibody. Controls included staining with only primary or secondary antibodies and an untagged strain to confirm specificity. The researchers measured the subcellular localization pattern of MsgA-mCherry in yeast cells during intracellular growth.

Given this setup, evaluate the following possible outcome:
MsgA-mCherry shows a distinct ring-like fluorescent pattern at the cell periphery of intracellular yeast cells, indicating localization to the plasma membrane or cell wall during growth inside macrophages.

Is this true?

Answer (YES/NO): NO